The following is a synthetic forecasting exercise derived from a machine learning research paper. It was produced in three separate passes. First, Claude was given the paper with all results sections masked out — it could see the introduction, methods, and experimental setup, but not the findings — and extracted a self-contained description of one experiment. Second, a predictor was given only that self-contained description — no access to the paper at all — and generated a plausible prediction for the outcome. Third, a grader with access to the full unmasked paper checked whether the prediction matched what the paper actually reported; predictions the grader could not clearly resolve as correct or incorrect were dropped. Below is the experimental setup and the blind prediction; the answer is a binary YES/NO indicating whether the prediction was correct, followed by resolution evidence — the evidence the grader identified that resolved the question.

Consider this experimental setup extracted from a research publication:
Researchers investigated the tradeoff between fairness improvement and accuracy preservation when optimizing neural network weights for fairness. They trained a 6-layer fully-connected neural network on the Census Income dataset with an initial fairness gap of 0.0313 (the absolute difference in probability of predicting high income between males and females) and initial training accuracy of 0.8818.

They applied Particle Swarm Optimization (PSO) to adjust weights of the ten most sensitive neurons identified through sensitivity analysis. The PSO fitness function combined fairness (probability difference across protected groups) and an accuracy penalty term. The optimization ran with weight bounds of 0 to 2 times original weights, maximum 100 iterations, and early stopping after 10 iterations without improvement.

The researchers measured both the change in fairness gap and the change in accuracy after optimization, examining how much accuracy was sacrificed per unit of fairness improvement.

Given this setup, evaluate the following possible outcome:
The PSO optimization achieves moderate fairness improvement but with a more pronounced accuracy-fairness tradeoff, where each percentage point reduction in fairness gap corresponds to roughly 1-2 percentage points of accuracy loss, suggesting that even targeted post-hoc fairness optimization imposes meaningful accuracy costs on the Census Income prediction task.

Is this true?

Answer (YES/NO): NO